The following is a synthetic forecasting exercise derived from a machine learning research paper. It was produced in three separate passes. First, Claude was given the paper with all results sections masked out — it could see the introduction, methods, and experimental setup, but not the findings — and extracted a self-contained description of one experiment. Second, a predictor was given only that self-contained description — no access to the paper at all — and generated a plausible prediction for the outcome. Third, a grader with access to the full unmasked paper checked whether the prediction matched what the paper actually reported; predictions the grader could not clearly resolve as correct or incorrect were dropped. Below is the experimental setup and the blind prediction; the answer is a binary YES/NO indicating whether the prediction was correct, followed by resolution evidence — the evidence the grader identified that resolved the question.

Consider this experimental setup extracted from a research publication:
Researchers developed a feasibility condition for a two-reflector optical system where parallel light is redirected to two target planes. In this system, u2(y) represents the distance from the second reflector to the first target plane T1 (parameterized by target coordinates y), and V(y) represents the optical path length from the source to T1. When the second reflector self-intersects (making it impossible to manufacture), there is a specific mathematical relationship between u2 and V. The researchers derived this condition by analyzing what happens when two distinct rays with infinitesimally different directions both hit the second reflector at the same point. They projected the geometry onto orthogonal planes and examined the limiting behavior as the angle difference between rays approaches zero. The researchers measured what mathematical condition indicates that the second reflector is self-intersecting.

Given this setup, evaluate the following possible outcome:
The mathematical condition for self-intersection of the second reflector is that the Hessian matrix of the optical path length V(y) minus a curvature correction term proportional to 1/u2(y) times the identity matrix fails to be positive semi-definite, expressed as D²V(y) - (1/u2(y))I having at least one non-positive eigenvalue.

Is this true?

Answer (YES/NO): NO